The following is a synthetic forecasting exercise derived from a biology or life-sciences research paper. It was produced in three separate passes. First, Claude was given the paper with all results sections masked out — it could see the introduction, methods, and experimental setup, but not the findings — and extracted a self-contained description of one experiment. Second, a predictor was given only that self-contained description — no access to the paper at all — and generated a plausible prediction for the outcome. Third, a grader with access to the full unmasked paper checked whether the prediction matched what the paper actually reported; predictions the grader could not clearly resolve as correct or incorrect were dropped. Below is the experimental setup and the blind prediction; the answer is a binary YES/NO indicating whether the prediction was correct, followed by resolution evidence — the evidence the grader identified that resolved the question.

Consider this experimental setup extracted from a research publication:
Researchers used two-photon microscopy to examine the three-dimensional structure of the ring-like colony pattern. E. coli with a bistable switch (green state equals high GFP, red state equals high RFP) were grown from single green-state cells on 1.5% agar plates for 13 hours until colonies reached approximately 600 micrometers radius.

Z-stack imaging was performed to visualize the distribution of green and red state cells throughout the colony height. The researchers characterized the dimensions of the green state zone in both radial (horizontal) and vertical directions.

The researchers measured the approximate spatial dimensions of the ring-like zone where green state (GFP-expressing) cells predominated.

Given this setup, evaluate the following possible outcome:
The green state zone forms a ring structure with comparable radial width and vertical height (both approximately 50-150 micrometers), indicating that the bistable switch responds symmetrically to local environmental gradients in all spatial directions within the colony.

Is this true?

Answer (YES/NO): NO